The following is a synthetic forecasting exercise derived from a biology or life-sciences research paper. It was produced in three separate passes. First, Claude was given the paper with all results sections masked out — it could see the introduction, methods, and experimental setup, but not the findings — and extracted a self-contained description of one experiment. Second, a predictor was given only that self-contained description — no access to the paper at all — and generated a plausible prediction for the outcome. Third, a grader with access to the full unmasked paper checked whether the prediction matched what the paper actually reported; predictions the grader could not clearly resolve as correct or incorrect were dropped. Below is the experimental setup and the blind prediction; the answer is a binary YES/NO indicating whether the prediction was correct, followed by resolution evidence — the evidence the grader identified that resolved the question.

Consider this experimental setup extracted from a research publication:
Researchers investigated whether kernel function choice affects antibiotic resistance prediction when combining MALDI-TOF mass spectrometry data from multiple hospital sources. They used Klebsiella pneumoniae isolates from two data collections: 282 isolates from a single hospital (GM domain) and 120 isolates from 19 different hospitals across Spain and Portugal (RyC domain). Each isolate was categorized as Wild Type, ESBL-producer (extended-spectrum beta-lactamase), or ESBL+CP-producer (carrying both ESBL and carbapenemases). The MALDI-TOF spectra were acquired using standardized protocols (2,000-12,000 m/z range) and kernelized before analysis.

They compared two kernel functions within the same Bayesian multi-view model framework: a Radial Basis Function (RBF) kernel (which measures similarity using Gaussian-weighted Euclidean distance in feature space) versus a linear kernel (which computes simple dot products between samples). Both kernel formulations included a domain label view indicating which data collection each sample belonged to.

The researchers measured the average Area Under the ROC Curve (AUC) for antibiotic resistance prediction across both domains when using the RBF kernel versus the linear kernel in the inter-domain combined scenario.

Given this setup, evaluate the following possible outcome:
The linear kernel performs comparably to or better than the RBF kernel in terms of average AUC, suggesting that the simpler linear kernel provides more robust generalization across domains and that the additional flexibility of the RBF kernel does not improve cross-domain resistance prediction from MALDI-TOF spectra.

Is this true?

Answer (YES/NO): YES